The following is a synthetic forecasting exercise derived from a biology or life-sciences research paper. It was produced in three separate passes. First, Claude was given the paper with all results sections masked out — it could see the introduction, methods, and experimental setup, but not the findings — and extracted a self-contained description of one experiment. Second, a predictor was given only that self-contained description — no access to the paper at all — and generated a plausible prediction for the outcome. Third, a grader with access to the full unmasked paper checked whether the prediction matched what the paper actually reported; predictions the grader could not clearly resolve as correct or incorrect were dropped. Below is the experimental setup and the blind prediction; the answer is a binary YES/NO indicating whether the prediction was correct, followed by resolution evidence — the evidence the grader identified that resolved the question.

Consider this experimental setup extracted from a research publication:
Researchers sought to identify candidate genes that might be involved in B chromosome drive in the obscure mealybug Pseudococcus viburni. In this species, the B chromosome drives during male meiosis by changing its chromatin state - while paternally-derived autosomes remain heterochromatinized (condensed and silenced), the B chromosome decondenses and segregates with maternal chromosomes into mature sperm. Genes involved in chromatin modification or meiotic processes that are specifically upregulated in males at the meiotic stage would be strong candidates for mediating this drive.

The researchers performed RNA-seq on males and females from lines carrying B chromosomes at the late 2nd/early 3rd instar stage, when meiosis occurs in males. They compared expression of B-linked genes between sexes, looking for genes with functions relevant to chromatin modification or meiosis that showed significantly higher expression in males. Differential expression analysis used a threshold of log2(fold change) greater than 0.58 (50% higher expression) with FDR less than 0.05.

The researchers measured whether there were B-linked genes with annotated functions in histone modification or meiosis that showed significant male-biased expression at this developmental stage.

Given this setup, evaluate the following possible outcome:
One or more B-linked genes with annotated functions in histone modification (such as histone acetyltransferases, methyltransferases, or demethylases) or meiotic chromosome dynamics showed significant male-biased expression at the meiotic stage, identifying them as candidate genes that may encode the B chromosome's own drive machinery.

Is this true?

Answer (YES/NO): YES